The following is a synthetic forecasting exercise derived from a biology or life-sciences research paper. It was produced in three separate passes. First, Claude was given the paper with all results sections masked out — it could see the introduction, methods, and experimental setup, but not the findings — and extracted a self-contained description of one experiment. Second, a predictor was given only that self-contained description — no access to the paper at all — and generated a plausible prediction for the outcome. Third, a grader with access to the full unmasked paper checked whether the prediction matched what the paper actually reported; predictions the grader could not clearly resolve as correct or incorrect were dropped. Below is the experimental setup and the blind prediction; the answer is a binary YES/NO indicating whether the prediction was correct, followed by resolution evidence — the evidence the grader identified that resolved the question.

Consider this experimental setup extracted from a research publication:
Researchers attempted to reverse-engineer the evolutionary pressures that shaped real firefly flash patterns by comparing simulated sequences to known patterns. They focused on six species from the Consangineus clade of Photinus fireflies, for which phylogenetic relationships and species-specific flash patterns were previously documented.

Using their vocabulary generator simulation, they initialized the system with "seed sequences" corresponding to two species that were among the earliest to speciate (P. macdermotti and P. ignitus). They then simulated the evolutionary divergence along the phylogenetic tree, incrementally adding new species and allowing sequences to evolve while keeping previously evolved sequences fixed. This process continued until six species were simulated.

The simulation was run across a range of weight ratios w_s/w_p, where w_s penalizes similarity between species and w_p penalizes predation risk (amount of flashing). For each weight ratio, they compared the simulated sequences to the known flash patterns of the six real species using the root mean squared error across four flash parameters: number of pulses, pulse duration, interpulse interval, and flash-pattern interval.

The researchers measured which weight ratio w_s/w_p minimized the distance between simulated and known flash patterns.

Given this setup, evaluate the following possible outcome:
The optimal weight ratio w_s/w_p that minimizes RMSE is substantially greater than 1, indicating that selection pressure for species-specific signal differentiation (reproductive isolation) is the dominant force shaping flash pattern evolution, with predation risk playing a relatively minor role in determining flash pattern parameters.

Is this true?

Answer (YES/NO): NO